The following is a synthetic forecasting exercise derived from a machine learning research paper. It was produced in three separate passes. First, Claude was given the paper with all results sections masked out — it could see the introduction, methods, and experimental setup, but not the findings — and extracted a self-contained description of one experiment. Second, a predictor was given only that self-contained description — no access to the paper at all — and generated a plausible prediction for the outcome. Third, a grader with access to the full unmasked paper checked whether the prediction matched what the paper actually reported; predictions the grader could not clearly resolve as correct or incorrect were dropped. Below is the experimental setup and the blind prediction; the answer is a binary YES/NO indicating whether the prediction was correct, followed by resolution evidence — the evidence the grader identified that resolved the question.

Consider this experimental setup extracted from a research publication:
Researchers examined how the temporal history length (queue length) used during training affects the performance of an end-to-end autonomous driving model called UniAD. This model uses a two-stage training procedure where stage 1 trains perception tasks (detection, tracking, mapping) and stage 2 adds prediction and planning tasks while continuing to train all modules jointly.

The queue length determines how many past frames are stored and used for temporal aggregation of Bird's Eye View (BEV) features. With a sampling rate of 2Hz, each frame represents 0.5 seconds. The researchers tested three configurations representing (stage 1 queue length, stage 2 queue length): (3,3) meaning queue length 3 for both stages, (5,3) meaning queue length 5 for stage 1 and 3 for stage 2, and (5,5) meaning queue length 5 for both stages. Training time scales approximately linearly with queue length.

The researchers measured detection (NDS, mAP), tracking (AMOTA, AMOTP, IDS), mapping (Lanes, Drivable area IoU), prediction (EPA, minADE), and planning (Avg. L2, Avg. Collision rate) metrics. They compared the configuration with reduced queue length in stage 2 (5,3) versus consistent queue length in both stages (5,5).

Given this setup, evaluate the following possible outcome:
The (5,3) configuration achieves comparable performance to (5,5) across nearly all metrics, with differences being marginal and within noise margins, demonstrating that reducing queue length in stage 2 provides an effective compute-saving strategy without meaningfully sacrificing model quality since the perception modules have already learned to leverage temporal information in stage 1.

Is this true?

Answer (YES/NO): NO